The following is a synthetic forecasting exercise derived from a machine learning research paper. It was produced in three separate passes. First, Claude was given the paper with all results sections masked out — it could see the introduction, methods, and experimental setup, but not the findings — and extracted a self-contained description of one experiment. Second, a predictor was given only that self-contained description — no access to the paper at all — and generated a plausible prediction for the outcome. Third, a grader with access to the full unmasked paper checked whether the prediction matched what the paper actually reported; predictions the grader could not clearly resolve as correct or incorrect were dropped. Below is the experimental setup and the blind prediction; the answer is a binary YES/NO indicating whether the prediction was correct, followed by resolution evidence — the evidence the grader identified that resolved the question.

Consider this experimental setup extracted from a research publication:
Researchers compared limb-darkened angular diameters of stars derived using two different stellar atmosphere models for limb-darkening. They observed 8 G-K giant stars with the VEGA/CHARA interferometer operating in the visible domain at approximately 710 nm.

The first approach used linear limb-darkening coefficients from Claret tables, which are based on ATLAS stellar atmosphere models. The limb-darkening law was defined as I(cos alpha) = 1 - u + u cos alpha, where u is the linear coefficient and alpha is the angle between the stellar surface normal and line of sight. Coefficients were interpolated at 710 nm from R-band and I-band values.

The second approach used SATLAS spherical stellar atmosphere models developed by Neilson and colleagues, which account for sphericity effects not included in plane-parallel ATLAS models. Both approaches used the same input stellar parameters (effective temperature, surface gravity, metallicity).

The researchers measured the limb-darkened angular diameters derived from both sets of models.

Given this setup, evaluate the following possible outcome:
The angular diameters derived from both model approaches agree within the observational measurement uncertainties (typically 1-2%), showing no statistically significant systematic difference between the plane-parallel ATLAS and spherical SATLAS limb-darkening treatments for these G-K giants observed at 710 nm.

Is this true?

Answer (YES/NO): YES